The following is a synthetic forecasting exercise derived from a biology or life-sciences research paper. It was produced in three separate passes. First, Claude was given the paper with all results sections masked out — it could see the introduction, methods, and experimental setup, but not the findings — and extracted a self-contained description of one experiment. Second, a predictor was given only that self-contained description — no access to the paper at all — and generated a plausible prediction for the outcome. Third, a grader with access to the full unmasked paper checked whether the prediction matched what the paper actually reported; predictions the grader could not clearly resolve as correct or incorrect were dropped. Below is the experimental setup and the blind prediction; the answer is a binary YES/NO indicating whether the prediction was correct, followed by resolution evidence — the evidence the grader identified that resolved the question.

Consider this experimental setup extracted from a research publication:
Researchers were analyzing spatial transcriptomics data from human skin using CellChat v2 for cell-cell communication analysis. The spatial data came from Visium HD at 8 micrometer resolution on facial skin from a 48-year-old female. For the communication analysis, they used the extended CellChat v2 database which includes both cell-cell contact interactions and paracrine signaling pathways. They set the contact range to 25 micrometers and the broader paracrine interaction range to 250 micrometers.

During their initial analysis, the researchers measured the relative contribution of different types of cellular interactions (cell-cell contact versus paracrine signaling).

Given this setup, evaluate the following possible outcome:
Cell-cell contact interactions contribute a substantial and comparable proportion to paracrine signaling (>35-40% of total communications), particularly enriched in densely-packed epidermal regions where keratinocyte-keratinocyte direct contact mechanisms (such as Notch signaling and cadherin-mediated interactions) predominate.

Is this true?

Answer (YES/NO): NO